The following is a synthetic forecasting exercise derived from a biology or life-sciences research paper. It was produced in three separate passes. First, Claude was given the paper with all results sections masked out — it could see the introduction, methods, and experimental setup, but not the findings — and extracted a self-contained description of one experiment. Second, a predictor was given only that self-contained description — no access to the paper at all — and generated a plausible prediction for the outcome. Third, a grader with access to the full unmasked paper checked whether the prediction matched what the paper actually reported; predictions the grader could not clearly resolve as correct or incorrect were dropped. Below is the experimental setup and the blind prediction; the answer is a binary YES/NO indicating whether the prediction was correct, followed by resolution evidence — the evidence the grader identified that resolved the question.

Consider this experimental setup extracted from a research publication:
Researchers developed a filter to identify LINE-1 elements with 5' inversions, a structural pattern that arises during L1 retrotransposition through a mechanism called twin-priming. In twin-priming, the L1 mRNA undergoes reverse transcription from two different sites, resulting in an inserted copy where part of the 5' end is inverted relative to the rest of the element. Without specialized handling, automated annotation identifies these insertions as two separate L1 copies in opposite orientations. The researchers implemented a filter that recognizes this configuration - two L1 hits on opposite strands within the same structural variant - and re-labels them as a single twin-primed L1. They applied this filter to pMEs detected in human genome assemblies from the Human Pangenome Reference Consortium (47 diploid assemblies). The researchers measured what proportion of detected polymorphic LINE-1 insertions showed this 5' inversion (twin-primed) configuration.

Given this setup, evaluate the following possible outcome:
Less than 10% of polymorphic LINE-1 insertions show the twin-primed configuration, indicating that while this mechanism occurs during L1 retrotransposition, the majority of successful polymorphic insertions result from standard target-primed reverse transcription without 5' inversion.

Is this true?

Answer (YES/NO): NO